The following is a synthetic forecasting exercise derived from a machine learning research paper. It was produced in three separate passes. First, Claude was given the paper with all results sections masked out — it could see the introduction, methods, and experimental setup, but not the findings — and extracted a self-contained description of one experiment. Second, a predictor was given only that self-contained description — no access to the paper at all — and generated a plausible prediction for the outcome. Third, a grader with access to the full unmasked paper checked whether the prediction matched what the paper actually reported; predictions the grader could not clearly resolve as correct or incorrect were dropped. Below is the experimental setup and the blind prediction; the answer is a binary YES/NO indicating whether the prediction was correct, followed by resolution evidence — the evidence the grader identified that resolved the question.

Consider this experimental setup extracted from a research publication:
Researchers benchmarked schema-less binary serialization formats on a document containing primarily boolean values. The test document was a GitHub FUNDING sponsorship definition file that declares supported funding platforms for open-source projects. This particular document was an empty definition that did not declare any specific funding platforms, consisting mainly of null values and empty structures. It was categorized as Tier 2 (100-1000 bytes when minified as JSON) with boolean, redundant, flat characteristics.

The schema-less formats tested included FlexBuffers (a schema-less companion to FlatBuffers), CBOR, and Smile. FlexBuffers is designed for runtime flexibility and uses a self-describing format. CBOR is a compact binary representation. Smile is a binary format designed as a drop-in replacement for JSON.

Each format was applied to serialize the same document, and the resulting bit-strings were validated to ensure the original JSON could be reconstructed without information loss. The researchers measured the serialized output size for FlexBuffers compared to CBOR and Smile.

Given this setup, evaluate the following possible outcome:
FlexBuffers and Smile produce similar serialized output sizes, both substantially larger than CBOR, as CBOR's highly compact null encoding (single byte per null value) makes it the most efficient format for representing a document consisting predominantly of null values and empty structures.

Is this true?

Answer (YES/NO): NO